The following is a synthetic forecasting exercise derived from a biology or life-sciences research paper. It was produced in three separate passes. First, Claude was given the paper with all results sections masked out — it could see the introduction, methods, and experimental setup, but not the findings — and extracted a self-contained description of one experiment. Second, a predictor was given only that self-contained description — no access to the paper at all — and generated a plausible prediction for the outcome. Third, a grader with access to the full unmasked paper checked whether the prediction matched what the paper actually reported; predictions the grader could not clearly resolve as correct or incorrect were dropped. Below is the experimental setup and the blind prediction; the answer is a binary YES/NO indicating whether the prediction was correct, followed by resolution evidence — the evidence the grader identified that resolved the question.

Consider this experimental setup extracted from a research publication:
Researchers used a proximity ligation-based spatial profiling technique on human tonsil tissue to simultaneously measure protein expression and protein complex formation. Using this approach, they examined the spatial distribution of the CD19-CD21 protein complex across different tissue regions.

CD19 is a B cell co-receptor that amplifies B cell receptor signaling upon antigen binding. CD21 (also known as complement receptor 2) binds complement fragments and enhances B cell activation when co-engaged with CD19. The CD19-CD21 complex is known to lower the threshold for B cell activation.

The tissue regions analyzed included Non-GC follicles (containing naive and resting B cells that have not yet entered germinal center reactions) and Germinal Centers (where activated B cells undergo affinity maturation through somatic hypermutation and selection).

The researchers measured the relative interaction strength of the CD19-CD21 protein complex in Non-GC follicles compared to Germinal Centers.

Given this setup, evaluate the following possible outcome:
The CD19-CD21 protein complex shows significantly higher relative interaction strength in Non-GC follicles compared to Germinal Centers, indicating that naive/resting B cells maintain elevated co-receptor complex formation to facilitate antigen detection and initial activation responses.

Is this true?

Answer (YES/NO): YES